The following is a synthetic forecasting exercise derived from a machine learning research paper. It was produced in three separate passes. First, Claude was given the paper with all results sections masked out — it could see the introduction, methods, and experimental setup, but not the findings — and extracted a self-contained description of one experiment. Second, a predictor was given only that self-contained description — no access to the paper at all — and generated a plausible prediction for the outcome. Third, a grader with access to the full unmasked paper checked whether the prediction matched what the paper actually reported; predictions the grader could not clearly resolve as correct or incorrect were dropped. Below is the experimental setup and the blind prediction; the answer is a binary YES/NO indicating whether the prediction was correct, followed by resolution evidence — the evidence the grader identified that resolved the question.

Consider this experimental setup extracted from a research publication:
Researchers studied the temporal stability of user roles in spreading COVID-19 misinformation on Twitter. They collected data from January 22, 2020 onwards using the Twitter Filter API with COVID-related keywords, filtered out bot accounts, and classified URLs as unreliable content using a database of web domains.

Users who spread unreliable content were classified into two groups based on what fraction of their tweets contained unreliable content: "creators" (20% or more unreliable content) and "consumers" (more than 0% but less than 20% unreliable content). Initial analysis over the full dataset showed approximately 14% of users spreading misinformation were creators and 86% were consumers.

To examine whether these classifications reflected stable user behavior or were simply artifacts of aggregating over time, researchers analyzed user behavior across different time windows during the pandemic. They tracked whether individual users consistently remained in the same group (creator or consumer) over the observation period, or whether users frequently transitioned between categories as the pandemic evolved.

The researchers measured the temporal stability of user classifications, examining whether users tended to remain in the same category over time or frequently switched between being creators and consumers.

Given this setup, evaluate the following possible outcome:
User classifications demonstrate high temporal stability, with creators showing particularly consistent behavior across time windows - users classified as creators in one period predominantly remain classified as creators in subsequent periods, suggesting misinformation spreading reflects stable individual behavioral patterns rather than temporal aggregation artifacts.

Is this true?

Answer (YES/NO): NO